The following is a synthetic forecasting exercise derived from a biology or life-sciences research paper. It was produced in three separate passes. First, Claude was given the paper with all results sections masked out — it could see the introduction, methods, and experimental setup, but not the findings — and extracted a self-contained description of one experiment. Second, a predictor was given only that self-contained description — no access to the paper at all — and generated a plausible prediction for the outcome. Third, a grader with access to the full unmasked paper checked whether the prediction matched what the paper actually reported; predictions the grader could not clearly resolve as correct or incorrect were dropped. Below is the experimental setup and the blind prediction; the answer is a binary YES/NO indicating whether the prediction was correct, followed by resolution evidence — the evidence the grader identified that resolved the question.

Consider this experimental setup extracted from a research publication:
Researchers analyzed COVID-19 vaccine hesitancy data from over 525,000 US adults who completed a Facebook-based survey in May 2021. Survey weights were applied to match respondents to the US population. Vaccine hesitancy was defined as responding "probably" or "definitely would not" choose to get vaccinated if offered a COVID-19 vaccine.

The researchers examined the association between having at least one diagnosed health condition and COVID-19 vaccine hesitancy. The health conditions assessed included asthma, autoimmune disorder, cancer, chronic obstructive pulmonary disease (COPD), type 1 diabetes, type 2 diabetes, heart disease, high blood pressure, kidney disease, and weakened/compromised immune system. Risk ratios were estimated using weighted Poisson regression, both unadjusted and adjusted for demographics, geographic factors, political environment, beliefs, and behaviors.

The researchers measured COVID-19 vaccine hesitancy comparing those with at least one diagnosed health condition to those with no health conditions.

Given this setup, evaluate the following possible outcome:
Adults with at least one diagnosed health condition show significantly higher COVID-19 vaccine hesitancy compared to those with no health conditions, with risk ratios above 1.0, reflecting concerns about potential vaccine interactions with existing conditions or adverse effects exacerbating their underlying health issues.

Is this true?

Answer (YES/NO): NO